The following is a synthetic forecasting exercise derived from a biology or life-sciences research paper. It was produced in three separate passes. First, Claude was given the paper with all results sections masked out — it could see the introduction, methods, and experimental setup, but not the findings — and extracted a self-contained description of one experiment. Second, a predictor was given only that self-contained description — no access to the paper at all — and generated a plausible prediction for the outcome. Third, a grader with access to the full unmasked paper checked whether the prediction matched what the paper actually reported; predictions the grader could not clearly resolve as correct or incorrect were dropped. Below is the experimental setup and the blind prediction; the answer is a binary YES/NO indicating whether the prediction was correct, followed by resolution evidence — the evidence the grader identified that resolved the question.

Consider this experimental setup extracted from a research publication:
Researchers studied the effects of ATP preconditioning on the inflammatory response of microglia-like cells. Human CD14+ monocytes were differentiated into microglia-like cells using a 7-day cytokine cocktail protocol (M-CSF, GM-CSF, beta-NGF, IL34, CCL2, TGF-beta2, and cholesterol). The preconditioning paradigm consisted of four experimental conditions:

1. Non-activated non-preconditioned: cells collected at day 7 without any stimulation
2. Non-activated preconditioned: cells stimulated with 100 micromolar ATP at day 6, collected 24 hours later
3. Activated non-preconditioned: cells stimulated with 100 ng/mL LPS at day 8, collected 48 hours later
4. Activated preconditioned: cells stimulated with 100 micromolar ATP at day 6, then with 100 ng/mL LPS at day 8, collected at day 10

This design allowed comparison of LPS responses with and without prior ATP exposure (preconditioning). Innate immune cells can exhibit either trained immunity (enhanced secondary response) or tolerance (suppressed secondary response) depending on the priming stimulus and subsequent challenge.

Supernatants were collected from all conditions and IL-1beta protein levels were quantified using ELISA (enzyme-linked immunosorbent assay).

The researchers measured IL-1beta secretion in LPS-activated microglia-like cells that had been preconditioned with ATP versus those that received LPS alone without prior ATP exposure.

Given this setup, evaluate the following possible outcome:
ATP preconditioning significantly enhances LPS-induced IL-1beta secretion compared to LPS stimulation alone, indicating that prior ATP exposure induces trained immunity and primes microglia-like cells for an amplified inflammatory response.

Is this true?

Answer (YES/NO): YES